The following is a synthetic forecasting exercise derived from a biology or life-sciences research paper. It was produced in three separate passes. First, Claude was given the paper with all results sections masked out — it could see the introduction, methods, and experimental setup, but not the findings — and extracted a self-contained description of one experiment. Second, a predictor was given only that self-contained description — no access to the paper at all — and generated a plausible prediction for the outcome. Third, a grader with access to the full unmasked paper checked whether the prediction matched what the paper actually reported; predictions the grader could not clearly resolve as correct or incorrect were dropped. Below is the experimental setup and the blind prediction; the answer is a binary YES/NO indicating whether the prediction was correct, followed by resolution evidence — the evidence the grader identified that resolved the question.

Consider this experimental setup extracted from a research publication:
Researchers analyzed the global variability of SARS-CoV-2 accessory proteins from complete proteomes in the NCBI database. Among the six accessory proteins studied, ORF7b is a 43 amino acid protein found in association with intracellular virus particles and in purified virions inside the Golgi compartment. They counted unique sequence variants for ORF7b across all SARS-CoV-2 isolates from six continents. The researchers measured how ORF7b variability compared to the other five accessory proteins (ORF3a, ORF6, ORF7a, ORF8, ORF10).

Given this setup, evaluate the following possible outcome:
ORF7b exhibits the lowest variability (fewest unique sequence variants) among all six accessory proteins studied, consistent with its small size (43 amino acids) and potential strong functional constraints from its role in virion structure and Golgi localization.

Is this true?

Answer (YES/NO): YES